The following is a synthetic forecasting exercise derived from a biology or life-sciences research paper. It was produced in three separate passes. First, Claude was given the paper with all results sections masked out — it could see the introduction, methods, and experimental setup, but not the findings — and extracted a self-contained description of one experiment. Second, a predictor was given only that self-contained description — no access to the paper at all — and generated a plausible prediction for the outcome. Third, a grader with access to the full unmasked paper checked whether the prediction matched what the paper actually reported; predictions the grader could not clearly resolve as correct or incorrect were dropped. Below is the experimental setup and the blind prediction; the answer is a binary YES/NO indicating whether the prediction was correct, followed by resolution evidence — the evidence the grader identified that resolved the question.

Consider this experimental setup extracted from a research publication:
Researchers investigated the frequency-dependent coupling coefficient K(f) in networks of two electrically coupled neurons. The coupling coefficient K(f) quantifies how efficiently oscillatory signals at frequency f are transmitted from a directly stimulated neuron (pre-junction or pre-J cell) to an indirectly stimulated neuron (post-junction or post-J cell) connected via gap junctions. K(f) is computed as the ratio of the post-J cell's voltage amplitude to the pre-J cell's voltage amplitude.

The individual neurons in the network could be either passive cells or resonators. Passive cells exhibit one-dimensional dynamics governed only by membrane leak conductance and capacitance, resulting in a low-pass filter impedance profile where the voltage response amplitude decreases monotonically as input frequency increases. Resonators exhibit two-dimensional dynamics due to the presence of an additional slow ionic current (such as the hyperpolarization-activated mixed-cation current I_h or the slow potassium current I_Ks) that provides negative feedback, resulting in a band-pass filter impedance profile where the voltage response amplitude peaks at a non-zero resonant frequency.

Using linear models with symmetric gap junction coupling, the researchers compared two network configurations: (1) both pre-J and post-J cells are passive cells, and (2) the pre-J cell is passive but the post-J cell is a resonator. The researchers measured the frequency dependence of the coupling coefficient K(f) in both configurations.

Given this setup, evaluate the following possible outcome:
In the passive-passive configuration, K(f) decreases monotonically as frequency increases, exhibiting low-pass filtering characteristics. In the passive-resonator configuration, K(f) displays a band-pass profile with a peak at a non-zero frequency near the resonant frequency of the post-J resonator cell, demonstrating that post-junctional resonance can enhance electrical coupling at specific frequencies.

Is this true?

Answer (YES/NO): YES